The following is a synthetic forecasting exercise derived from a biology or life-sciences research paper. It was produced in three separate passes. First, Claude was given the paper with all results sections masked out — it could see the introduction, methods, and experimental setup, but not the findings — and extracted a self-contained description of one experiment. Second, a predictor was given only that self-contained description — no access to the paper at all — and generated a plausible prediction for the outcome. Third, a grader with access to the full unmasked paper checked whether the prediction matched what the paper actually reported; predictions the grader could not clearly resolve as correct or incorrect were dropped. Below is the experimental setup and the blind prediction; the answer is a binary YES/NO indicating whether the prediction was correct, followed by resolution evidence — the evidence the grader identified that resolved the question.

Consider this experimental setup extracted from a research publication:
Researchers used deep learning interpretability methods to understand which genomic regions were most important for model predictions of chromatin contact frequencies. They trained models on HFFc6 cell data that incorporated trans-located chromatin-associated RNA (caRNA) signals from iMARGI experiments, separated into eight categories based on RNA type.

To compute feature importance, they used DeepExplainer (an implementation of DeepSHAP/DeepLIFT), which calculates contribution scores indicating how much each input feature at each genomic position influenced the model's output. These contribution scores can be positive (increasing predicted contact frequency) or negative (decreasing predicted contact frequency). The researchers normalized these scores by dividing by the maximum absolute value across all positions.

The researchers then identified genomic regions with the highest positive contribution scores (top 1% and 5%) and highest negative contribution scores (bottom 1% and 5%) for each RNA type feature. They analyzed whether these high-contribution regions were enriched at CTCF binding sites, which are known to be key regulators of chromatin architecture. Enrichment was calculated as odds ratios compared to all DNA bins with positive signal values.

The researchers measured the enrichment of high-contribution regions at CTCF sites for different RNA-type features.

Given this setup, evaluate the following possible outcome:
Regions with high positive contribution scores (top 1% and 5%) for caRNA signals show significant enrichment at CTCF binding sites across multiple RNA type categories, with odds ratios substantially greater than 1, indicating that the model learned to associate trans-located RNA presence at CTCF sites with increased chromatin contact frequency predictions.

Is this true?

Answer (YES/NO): NO